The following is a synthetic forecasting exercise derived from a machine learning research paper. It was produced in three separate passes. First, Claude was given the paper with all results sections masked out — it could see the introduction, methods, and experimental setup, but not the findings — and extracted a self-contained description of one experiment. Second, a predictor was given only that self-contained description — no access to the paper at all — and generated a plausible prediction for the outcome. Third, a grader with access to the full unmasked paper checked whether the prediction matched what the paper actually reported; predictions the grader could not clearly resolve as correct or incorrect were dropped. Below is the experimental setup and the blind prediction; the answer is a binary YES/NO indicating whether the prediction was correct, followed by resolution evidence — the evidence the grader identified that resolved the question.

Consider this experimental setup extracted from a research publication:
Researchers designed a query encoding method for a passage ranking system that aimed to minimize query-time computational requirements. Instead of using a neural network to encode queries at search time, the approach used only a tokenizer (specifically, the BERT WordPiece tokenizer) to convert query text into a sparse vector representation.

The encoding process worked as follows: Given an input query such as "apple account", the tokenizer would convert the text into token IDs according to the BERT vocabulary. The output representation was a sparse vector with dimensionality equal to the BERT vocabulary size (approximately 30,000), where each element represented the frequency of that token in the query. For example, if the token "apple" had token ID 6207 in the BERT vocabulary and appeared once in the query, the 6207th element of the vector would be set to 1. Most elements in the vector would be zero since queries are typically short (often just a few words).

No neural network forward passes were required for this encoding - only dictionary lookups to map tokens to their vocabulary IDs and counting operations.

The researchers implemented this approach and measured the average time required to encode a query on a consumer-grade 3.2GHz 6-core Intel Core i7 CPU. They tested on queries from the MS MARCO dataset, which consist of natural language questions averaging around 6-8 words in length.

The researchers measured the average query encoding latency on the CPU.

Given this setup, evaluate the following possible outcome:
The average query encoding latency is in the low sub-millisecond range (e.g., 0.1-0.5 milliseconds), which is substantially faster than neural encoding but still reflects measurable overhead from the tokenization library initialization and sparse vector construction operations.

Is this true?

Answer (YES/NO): YES